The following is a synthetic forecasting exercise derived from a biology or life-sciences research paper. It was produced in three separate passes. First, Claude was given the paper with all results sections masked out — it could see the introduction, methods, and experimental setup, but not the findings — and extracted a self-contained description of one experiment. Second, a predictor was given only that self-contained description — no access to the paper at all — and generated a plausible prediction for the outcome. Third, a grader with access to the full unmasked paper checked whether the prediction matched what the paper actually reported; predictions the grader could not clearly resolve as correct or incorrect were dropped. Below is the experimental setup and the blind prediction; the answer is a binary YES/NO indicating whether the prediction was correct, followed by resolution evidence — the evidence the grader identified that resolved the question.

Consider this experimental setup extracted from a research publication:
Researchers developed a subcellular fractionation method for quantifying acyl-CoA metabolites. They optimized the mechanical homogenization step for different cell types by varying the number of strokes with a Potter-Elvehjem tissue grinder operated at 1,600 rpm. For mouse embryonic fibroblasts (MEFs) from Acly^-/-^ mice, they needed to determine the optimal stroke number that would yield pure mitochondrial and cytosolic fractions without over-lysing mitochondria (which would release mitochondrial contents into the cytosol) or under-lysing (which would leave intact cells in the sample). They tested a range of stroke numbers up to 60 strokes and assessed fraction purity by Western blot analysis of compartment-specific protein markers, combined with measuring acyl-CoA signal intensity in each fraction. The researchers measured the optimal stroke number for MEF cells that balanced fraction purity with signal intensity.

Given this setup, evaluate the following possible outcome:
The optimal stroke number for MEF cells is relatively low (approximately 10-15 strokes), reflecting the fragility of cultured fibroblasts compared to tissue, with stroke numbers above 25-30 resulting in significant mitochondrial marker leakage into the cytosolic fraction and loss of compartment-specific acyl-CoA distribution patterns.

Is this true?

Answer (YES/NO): NO